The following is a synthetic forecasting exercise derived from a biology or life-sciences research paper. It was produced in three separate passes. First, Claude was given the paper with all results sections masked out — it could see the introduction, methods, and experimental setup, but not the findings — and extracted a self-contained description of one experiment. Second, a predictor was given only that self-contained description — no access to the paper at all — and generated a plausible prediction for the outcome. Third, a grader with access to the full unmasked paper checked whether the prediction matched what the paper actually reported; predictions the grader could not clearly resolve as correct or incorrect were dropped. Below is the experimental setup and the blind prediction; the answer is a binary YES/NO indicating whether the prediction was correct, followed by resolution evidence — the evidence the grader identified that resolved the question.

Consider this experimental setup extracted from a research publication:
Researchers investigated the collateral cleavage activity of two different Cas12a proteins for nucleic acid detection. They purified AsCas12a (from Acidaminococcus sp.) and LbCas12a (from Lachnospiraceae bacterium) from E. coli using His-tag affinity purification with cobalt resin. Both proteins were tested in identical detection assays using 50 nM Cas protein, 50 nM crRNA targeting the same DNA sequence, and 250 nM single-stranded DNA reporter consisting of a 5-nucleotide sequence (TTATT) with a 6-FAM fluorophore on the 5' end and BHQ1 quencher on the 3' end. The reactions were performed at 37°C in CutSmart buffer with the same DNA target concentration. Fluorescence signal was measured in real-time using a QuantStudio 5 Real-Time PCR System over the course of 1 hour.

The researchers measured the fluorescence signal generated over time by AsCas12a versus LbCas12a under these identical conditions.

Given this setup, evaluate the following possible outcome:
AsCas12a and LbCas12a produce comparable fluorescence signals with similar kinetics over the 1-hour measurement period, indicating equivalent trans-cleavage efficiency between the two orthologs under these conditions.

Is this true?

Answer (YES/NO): NO